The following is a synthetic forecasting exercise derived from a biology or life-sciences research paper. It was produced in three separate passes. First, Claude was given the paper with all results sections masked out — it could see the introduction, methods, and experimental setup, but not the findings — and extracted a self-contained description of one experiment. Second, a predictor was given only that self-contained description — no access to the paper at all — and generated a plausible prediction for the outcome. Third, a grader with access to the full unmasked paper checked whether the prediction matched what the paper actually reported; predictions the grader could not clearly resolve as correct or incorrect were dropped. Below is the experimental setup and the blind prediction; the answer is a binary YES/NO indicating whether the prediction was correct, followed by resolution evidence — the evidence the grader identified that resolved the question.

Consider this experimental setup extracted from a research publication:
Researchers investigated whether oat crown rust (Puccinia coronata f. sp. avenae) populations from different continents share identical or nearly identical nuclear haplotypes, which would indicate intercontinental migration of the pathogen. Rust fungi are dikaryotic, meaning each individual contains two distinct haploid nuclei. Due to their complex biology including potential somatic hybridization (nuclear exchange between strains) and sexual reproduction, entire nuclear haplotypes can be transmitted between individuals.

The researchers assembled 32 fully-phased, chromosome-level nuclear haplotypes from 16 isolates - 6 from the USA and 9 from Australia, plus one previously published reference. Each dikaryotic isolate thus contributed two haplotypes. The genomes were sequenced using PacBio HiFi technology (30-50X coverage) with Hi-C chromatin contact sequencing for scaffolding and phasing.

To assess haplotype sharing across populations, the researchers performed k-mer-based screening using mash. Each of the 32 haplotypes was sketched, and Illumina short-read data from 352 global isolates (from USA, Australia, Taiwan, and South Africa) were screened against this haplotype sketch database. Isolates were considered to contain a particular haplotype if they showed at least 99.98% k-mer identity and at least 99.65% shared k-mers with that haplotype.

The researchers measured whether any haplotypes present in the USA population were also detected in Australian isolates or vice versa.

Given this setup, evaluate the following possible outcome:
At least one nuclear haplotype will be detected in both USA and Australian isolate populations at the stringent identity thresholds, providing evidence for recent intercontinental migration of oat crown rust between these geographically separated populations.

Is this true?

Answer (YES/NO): NO